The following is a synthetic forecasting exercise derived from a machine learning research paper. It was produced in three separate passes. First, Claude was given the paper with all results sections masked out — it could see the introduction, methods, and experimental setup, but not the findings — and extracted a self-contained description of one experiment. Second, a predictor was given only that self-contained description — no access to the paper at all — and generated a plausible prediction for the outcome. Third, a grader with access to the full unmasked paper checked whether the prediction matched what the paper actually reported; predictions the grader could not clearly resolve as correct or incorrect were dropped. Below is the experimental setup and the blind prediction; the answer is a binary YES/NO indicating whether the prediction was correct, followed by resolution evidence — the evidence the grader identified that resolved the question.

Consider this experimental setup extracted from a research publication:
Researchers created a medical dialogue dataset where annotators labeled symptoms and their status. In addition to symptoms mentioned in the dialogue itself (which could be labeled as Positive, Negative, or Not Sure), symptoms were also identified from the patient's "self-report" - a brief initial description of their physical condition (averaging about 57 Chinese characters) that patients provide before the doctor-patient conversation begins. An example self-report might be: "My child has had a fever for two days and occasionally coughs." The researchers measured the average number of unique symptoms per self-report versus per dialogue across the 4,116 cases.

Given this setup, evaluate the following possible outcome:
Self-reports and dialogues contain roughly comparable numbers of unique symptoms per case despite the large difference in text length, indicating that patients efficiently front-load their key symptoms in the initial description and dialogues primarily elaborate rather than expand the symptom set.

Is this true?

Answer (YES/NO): NO